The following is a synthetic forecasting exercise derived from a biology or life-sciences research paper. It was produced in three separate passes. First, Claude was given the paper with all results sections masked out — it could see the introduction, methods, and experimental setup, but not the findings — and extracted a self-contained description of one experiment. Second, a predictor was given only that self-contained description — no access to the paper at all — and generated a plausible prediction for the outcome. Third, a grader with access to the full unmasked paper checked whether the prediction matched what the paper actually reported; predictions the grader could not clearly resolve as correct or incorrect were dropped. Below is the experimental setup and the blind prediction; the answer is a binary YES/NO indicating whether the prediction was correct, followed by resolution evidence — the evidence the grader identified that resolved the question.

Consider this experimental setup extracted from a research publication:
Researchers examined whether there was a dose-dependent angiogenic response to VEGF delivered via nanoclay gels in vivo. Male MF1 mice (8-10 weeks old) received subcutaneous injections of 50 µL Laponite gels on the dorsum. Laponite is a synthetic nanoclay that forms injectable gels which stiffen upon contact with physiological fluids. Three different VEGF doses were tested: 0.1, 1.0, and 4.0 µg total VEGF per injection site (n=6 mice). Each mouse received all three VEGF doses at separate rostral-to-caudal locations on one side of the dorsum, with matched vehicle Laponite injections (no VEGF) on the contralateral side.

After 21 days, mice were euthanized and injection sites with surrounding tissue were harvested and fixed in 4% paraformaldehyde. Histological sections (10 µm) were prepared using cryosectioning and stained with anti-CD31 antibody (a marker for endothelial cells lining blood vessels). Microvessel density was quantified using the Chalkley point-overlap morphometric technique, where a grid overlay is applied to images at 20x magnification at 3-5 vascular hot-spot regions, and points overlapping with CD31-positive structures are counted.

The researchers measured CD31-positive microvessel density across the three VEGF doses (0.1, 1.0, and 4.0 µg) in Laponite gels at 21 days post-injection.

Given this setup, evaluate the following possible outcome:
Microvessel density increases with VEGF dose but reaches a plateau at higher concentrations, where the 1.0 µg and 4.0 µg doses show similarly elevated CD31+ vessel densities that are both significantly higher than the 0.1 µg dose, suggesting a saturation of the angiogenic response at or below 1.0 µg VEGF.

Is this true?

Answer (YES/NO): NO